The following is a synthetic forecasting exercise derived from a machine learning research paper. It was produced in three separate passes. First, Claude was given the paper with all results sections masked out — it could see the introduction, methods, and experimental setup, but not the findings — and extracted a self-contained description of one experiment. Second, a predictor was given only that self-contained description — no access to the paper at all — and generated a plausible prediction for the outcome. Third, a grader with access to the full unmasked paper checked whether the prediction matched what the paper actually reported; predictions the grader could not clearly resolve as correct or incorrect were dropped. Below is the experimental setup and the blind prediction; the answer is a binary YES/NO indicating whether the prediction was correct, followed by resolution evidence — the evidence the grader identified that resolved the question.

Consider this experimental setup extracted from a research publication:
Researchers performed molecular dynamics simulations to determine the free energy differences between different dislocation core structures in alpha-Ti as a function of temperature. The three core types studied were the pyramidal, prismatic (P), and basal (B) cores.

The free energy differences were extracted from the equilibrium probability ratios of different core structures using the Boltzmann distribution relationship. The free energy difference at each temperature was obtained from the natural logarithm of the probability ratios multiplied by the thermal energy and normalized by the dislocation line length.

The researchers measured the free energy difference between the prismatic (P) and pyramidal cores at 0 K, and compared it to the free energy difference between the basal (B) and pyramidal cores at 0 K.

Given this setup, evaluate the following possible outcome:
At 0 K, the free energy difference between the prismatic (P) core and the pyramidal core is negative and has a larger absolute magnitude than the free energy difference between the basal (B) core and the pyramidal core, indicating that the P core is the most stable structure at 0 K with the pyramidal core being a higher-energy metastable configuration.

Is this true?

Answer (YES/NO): NO